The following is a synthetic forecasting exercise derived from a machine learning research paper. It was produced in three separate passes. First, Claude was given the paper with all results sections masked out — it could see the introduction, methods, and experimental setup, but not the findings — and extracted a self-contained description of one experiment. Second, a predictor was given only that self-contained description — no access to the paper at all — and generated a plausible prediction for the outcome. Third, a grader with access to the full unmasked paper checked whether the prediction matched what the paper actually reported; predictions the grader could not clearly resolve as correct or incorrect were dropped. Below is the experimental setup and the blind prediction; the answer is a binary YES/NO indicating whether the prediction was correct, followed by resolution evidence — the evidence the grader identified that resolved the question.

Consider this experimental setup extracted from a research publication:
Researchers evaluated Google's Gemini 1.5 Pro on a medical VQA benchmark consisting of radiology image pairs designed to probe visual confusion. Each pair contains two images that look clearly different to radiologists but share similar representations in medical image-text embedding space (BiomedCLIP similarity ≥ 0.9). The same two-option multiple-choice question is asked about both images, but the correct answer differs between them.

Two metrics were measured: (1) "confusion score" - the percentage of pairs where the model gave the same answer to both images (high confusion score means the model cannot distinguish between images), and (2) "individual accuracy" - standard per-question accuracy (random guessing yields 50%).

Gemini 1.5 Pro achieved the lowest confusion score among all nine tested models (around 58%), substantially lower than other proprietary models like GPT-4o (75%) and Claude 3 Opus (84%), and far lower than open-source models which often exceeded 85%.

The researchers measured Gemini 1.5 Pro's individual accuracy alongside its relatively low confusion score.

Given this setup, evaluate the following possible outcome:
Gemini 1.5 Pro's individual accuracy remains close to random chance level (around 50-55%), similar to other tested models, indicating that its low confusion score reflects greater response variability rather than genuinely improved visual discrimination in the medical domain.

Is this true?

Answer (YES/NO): NO